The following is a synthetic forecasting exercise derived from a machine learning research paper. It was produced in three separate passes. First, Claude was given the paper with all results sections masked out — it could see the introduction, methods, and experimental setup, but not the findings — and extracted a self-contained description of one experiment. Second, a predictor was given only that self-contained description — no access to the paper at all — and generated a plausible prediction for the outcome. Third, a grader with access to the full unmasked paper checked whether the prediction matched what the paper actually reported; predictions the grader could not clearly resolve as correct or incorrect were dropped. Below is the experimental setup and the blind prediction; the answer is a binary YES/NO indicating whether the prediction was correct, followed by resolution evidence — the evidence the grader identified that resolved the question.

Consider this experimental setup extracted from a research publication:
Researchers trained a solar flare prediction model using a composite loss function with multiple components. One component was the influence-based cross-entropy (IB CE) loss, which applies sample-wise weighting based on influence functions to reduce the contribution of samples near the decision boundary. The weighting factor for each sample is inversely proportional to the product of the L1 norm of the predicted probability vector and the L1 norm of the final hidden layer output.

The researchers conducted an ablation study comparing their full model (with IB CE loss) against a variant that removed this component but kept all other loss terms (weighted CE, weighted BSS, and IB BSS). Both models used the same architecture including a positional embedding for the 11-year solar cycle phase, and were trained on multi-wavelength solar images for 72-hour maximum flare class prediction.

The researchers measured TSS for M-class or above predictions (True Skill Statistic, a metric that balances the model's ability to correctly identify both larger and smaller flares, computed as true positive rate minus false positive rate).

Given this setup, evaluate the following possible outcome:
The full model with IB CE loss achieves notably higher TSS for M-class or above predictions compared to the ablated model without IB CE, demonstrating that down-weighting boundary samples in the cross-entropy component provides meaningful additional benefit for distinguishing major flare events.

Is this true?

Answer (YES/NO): YES